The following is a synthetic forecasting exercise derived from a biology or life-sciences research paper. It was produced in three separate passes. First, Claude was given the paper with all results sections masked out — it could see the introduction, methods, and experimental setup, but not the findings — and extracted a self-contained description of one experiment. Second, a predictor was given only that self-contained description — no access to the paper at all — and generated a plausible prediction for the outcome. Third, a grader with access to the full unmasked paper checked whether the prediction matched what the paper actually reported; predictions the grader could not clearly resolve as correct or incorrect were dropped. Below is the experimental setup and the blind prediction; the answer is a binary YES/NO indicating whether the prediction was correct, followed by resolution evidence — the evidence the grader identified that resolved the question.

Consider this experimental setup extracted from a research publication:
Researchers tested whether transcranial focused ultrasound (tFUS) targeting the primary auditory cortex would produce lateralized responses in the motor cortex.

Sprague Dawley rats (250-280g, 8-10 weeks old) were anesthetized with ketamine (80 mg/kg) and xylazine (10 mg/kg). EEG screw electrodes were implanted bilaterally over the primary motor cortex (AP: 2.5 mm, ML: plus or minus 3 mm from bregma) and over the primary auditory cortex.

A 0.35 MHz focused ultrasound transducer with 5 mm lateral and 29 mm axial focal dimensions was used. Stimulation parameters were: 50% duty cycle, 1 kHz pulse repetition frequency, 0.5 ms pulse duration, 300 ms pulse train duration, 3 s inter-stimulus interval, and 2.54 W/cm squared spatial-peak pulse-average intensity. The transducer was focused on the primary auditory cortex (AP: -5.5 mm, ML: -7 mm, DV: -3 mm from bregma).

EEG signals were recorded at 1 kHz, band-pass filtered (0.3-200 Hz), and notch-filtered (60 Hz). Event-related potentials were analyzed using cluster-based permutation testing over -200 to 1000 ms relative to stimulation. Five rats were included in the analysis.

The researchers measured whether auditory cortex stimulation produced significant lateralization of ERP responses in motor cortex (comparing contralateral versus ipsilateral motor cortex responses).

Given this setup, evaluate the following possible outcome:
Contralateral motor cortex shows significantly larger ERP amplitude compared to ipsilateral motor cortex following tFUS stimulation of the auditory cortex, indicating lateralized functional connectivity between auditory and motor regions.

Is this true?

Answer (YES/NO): NO